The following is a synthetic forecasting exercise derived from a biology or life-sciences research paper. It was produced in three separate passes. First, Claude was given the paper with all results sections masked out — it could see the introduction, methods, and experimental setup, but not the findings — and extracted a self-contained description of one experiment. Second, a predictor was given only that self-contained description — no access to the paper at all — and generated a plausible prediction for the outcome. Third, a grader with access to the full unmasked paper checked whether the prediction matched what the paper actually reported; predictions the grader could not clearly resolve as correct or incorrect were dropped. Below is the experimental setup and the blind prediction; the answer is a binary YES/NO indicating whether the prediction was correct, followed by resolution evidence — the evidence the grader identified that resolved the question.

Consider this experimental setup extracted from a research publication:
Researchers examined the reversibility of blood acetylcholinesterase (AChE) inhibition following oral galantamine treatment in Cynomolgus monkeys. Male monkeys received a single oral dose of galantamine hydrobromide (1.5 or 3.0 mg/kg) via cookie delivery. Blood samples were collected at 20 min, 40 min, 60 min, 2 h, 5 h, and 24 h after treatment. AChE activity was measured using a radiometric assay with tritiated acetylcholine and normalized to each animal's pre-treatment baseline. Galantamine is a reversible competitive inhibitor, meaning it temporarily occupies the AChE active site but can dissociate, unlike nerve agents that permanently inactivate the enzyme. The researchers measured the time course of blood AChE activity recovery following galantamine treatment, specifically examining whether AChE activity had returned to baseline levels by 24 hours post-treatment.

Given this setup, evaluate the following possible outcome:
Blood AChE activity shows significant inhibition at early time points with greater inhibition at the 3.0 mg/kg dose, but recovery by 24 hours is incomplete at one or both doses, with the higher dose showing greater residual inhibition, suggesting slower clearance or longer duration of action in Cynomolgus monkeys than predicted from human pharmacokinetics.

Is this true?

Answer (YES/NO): NO